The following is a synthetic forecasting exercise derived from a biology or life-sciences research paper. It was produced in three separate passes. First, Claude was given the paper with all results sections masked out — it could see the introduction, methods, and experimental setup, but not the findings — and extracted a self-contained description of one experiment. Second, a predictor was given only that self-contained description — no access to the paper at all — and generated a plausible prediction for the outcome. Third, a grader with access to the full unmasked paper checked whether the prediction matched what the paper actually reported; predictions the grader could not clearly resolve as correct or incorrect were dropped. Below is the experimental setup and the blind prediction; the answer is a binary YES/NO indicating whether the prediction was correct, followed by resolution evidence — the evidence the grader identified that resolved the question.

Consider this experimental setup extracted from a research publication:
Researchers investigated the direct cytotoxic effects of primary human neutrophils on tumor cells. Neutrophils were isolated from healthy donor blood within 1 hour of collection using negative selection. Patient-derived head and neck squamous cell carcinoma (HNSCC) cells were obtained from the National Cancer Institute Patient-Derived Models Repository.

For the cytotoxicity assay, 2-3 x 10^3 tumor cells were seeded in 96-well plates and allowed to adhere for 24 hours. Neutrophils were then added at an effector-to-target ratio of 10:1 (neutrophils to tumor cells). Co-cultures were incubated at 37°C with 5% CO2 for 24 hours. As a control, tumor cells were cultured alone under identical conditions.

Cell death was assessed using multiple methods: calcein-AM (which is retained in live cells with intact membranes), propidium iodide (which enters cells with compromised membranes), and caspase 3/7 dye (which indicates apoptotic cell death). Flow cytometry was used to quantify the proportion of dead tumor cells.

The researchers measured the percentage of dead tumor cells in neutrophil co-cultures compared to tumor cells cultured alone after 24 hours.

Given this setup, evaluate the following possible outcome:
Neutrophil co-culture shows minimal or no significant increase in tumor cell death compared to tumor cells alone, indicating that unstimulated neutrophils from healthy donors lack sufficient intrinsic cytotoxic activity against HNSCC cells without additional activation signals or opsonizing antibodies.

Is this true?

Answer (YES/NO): NO